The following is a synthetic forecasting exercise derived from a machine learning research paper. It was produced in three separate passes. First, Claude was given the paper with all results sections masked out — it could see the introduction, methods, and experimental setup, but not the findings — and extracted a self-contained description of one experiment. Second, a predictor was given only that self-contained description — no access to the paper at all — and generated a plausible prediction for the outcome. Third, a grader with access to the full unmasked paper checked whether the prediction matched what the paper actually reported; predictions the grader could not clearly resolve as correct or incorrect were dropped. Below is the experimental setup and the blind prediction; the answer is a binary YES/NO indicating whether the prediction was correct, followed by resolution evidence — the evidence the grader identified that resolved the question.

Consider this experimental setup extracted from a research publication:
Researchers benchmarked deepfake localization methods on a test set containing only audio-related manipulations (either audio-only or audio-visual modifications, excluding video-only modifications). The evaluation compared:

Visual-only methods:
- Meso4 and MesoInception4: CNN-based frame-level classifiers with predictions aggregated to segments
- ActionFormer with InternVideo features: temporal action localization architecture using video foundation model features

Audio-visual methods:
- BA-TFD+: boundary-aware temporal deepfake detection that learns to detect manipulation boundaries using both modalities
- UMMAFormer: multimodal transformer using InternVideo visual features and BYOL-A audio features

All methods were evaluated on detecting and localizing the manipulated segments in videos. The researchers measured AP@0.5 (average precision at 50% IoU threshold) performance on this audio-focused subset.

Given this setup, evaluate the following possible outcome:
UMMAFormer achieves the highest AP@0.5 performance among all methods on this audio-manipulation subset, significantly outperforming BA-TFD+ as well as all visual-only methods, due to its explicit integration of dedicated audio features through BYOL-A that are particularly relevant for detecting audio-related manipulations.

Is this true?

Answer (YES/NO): YES